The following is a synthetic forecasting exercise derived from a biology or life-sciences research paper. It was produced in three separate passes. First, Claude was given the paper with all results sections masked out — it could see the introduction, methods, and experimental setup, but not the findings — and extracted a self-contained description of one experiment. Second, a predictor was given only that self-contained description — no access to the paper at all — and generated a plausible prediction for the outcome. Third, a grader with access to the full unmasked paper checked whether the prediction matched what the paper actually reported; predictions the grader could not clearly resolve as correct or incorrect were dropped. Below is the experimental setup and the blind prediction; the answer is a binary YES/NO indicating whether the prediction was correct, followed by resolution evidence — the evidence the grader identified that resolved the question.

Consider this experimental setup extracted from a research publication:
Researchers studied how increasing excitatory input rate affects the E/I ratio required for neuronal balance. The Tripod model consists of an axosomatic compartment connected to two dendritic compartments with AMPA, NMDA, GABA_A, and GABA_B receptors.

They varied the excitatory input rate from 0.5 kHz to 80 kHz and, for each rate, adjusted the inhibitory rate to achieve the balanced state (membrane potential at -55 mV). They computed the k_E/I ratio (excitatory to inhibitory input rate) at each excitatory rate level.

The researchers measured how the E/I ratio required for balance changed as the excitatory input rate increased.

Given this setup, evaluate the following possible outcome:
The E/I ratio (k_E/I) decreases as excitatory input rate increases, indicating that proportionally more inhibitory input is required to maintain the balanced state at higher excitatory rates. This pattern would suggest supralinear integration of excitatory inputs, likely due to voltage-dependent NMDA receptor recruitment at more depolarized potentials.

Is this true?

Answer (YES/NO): YES